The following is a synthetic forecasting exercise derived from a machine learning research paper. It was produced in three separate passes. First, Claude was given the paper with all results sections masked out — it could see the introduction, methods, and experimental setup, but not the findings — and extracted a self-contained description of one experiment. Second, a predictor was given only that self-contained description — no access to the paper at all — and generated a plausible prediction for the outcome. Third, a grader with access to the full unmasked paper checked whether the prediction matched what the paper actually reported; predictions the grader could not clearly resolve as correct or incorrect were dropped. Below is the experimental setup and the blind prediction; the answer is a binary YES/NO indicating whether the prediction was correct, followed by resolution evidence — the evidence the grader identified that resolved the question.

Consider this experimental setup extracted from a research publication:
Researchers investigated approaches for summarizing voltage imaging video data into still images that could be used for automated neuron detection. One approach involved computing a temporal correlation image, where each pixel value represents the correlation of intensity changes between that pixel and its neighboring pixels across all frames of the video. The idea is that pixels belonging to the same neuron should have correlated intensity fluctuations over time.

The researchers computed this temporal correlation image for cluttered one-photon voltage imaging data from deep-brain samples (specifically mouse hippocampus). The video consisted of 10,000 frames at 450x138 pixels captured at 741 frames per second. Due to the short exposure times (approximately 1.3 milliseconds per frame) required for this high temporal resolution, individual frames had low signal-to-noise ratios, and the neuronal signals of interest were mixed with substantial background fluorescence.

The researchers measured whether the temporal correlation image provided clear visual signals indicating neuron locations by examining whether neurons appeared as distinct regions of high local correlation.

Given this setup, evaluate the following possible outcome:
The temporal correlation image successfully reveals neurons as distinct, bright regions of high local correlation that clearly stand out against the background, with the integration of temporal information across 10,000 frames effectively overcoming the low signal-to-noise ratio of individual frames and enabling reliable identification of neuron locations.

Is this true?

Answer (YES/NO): NO